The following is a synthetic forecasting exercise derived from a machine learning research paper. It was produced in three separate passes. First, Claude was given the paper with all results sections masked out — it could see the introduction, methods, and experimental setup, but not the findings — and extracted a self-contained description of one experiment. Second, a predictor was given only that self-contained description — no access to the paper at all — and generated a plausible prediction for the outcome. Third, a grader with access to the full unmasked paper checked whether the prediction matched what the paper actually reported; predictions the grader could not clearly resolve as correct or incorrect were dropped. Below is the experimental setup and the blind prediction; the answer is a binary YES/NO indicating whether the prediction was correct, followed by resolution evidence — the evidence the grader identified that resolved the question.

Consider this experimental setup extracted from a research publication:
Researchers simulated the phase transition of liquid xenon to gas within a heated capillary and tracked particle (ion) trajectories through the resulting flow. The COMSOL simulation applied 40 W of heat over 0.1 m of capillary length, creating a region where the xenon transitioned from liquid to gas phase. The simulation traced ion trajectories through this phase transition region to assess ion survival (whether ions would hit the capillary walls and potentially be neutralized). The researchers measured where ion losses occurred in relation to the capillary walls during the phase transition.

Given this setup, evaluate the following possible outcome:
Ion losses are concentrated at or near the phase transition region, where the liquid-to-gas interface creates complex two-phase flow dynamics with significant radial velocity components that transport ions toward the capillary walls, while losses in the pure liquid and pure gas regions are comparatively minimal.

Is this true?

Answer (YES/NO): NO